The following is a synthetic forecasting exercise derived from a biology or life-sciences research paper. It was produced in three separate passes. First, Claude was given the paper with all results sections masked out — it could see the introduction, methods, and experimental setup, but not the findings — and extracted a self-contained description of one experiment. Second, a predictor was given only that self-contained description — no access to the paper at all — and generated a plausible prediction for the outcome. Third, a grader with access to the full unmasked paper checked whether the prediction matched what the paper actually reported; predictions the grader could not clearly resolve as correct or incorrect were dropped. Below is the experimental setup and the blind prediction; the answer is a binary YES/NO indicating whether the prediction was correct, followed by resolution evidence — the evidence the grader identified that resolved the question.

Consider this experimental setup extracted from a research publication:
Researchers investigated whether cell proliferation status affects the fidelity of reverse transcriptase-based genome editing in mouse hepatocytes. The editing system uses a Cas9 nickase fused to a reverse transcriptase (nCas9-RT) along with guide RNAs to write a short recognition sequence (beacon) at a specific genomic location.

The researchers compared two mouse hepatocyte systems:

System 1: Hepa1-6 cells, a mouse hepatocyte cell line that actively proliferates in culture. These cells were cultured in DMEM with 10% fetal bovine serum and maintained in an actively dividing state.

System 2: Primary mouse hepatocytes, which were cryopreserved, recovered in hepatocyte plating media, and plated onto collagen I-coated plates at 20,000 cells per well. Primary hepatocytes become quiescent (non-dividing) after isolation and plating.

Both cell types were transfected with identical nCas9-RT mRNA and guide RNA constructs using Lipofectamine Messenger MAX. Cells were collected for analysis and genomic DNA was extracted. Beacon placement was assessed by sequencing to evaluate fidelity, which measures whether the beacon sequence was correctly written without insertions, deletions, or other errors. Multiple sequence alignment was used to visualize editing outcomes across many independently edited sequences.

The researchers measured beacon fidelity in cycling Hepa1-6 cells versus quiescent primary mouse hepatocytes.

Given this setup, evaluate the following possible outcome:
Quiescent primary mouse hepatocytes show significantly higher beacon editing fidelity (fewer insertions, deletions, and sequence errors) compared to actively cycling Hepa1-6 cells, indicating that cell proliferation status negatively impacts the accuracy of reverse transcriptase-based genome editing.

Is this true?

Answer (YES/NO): NO